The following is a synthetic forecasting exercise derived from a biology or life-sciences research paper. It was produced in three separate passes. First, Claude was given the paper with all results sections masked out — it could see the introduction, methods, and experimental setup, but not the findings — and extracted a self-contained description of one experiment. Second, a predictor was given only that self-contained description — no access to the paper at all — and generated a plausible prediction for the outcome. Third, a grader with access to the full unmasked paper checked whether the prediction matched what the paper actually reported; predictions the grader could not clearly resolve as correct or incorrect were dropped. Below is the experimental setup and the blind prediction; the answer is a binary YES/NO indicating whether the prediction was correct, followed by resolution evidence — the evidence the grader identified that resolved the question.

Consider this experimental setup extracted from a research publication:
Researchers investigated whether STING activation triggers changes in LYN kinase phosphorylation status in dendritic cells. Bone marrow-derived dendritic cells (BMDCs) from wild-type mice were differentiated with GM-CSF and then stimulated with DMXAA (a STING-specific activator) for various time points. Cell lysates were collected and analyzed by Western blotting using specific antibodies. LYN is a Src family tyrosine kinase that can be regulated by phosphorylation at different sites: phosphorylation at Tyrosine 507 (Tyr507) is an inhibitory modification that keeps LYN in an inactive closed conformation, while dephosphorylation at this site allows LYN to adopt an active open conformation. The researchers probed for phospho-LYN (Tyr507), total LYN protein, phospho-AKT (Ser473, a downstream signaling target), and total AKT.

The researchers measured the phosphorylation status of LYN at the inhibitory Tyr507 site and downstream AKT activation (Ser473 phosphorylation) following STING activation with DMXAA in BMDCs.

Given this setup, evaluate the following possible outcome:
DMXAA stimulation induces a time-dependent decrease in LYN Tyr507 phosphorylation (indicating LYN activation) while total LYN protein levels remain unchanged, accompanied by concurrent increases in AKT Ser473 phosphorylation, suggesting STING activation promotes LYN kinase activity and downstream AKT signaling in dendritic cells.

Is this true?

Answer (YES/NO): NO